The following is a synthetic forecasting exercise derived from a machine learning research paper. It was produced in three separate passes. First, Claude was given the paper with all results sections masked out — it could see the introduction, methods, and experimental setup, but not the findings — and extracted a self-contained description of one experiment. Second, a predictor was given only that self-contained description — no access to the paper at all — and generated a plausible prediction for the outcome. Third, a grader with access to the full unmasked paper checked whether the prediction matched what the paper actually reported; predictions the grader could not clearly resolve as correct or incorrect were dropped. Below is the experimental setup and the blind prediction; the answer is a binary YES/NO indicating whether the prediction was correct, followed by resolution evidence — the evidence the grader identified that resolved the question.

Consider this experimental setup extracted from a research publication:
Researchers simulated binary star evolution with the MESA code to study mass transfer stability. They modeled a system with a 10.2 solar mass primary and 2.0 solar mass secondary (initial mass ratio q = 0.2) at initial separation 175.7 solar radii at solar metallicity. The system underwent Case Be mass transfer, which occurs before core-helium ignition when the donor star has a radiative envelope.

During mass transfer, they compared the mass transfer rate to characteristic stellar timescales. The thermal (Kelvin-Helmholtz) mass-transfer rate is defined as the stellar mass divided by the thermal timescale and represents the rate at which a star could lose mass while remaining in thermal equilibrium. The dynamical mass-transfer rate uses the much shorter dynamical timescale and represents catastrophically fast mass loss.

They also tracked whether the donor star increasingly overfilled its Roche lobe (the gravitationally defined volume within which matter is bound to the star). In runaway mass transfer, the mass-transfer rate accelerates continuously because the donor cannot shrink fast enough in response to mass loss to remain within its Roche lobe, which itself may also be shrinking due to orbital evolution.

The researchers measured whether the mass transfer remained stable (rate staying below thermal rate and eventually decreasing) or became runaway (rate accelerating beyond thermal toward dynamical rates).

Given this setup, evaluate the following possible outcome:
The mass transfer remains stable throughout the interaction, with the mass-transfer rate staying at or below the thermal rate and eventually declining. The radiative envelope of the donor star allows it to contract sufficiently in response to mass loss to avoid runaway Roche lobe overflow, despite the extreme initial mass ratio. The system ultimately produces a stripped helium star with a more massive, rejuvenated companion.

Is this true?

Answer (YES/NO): NO